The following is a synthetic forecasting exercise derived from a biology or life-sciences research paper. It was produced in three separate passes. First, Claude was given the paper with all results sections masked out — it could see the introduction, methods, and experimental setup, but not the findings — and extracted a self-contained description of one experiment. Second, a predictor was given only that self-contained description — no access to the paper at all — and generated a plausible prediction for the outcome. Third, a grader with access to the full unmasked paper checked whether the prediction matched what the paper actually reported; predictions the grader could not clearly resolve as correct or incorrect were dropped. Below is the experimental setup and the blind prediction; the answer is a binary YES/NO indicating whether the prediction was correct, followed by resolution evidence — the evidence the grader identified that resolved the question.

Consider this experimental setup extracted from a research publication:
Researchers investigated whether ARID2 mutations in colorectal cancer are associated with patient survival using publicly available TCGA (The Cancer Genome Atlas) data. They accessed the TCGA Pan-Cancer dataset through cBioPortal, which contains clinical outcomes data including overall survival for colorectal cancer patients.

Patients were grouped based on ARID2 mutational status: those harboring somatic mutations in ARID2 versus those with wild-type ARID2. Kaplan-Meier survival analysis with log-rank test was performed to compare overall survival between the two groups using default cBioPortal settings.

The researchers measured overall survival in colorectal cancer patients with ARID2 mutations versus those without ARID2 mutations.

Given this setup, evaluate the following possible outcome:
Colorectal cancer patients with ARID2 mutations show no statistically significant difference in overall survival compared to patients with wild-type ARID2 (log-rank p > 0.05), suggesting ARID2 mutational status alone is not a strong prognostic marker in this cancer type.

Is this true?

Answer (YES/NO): NO